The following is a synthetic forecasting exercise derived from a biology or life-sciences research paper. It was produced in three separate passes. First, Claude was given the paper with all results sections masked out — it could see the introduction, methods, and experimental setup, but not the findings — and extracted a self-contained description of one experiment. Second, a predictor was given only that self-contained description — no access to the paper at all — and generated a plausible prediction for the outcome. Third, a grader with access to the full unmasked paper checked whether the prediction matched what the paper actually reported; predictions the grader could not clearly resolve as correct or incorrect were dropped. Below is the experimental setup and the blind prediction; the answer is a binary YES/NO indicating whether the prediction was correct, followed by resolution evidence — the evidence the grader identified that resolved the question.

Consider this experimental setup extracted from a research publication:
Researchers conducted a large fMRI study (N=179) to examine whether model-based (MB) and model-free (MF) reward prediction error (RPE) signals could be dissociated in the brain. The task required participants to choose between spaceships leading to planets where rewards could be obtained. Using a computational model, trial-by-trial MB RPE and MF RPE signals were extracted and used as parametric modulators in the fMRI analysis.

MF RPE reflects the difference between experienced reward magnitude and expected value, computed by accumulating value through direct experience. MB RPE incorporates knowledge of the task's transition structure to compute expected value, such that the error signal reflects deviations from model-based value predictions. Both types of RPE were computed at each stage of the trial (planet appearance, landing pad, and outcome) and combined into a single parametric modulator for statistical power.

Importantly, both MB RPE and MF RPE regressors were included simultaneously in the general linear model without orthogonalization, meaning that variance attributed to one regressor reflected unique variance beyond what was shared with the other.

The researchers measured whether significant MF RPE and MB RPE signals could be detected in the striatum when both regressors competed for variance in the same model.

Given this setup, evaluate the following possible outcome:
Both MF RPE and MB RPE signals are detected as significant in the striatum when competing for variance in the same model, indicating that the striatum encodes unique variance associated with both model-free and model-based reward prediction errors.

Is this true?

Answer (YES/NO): YES